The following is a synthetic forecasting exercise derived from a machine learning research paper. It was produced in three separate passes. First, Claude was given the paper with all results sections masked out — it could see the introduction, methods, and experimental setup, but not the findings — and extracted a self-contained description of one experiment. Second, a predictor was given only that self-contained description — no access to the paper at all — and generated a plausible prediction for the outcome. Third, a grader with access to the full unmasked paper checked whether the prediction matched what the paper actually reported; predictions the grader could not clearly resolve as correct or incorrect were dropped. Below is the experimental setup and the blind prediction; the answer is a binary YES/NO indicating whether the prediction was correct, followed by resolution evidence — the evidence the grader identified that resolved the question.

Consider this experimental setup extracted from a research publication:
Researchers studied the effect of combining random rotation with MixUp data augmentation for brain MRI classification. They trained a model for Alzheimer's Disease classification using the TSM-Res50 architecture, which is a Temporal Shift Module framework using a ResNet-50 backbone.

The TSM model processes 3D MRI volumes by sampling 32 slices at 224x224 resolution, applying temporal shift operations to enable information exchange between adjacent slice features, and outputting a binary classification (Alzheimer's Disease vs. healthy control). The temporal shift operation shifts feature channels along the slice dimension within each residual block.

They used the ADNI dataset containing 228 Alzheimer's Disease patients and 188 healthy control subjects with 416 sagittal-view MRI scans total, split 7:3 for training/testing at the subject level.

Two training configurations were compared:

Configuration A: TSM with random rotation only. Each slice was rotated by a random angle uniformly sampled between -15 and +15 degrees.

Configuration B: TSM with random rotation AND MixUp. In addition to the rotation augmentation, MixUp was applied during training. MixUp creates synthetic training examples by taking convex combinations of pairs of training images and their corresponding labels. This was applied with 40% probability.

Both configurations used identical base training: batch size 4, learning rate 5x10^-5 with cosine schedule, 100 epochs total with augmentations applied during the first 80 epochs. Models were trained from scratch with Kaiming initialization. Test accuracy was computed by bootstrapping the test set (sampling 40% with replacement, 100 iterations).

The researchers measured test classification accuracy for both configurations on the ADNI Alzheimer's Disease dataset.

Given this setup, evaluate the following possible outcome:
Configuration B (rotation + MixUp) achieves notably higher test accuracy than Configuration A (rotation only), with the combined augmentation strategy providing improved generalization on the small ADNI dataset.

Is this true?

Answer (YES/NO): NO